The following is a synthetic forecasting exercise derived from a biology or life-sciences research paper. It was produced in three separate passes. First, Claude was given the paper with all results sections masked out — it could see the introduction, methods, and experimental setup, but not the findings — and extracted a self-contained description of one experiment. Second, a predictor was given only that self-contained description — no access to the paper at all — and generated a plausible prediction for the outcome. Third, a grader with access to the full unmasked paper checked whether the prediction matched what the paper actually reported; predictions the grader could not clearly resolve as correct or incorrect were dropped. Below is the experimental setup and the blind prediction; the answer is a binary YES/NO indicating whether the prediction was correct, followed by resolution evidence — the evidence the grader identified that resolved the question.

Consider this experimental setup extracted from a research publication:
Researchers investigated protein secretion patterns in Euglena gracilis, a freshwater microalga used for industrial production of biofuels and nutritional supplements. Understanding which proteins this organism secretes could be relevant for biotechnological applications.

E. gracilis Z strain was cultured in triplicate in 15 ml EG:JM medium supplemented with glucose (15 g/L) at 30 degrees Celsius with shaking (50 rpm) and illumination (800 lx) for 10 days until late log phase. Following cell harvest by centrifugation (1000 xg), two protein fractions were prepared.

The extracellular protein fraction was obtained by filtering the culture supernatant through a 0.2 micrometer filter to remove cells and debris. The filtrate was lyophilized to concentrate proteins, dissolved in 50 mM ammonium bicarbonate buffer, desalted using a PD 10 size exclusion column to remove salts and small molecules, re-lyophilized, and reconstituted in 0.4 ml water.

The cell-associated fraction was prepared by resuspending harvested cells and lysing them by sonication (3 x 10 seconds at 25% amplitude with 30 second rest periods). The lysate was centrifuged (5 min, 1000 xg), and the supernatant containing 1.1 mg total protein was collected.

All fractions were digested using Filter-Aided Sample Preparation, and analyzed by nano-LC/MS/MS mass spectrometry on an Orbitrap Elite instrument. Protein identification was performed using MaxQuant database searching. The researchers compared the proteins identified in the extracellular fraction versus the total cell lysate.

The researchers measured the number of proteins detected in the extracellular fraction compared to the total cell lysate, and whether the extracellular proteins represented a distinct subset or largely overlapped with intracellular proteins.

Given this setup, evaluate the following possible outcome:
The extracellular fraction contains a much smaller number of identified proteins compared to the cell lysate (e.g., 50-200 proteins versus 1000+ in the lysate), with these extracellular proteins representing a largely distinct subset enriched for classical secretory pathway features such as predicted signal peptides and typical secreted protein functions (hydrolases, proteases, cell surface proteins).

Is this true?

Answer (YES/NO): NO